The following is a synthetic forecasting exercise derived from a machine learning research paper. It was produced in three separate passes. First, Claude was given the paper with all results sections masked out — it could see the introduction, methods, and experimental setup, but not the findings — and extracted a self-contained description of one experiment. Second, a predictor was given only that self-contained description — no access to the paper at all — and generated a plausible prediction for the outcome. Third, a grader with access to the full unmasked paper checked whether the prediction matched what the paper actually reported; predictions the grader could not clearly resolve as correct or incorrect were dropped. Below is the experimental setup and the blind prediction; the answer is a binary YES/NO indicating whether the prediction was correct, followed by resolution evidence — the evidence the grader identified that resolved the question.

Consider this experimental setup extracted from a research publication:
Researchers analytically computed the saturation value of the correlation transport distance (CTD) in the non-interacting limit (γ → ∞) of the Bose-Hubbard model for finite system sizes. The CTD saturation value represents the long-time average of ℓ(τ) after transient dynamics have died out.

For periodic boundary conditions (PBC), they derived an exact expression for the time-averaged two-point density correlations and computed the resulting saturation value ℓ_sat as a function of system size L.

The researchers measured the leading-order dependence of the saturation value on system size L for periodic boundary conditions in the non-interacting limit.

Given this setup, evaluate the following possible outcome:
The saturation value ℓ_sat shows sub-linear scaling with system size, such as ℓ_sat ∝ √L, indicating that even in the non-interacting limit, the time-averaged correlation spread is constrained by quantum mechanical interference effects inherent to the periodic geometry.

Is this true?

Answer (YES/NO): NO